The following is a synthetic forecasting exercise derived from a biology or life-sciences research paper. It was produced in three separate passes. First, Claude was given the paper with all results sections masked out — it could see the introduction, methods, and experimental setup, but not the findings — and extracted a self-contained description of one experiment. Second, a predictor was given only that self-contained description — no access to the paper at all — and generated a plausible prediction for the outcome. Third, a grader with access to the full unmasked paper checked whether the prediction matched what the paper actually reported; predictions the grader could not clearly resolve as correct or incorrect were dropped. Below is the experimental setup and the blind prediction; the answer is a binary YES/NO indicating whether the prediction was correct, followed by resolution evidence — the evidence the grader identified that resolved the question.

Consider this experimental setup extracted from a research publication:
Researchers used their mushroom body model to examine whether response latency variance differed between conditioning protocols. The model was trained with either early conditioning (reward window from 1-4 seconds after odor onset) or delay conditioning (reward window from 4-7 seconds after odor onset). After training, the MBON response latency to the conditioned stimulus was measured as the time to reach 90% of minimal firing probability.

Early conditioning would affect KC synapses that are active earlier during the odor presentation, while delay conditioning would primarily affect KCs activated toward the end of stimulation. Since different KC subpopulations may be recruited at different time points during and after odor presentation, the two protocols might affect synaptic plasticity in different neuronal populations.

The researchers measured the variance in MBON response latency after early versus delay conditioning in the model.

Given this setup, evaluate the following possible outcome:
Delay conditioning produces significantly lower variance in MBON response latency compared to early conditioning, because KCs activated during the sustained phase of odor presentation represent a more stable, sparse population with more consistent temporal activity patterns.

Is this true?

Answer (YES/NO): NO